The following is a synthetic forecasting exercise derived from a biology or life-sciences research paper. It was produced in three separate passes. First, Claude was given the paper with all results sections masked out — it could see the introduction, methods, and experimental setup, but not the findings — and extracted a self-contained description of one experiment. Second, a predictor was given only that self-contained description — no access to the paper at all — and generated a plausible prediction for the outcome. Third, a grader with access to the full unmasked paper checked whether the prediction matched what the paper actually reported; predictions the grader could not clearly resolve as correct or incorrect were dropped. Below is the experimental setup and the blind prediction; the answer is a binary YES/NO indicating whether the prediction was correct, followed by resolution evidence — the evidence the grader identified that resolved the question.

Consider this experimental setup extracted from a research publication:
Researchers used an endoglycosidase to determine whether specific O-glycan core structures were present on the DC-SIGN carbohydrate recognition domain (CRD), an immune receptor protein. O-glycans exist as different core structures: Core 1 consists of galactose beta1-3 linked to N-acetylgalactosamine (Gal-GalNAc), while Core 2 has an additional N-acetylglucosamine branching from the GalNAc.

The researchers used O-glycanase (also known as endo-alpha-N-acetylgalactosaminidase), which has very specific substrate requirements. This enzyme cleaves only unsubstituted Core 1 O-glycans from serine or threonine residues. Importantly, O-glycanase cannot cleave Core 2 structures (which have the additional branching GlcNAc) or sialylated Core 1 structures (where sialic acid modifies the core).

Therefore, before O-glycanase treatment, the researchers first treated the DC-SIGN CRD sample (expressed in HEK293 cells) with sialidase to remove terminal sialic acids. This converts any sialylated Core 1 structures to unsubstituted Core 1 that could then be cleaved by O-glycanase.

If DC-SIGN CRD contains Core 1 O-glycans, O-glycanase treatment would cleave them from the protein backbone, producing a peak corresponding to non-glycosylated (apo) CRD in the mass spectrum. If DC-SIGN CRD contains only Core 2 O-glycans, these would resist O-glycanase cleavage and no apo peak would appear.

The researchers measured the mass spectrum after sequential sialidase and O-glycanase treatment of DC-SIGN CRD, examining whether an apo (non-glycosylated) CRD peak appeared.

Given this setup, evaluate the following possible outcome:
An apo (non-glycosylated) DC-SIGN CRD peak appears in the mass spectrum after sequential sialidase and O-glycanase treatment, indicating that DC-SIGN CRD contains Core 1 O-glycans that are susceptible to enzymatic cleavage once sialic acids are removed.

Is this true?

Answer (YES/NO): YES